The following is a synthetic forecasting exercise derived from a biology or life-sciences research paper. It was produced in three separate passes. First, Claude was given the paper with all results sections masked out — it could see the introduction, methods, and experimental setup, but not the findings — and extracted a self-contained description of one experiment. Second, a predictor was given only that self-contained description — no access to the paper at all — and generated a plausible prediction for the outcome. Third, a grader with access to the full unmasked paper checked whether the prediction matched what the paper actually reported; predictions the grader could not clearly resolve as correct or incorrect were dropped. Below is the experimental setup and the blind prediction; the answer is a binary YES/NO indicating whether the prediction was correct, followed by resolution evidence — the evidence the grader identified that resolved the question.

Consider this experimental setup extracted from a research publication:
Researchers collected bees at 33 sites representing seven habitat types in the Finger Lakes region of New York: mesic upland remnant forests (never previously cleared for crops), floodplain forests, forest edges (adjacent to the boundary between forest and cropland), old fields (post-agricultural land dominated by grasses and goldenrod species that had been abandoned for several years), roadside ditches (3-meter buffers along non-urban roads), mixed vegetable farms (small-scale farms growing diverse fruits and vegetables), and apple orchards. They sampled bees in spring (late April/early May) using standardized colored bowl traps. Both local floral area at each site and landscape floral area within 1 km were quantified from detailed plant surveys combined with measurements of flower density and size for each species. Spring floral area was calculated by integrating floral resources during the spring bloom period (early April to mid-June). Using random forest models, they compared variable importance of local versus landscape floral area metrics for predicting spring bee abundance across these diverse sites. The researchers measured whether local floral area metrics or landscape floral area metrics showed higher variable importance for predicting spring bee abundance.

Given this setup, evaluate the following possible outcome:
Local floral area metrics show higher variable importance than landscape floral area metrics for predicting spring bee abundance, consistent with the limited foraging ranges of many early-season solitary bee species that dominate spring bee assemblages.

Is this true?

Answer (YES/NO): NO